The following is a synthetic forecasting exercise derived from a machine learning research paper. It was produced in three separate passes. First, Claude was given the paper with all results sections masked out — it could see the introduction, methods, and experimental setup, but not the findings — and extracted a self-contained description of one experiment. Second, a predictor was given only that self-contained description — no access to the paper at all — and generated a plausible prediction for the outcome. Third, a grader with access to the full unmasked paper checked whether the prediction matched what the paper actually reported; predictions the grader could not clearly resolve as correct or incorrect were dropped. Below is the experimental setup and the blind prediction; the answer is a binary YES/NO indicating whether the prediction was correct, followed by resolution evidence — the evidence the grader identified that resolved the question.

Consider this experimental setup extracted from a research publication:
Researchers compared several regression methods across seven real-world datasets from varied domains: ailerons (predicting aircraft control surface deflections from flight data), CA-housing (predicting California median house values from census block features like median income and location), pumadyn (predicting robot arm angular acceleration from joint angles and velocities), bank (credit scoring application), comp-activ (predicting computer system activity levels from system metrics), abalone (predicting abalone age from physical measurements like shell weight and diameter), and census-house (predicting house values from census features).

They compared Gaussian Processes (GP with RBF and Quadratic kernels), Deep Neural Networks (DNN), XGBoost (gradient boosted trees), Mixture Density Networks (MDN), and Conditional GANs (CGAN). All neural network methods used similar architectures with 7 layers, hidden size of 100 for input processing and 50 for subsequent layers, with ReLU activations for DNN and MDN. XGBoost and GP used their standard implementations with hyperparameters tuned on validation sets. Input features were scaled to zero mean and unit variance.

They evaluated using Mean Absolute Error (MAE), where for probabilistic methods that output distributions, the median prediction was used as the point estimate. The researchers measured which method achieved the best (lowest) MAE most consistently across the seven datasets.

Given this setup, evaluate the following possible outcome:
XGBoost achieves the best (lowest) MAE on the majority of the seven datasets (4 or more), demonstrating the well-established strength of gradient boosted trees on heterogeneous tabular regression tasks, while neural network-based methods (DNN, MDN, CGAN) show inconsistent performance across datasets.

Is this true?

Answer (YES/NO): YES